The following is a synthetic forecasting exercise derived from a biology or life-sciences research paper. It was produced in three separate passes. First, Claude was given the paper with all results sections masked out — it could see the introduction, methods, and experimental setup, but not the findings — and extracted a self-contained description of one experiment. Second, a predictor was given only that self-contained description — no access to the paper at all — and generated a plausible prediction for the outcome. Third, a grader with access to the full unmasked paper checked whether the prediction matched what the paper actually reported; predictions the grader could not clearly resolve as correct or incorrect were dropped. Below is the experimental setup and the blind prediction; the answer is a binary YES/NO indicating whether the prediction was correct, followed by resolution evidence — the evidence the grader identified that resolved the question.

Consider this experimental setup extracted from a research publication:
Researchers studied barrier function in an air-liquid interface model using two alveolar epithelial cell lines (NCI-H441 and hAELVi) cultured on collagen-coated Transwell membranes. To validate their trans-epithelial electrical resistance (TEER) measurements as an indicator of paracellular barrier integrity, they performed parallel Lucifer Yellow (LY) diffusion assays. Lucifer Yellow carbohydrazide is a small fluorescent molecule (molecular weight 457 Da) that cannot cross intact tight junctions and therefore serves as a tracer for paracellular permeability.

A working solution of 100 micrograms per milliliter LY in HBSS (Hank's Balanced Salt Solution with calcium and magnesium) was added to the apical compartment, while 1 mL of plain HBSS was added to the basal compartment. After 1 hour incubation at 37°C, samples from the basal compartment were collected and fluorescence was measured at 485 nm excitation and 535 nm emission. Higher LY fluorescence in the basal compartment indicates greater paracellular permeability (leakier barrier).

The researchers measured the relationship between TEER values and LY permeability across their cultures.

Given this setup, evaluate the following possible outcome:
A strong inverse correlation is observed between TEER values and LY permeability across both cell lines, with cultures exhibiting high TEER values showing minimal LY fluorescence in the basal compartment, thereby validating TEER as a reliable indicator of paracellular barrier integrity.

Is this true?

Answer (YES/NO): YES